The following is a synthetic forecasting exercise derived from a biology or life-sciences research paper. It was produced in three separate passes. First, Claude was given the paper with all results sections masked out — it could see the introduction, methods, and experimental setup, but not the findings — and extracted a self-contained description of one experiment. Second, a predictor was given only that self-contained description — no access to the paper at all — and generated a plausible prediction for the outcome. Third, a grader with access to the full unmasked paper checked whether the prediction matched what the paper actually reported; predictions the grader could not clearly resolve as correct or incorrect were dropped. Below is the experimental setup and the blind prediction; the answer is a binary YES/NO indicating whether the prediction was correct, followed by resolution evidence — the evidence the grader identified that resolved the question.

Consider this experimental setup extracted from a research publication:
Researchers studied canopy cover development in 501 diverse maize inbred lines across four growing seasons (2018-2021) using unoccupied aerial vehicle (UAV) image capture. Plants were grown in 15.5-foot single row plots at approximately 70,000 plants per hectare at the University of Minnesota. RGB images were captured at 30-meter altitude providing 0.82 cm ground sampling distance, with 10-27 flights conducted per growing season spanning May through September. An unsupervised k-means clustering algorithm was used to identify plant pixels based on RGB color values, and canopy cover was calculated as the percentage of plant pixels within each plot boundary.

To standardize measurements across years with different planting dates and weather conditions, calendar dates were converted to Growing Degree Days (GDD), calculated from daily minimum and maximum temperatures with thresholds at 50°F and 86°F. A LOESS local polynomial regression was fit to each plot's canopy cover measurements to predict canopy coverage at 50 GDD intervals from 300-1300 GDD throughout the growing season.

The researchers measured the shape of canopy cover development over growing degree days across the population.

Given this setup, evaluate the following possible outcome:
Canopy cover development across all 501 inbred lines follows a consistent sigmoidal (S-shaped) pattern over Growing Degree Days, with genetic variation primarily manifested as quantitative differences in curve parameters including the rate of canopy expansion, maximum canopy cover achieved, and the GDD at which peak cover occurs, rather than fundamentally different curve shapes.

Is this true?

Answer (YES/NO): YES